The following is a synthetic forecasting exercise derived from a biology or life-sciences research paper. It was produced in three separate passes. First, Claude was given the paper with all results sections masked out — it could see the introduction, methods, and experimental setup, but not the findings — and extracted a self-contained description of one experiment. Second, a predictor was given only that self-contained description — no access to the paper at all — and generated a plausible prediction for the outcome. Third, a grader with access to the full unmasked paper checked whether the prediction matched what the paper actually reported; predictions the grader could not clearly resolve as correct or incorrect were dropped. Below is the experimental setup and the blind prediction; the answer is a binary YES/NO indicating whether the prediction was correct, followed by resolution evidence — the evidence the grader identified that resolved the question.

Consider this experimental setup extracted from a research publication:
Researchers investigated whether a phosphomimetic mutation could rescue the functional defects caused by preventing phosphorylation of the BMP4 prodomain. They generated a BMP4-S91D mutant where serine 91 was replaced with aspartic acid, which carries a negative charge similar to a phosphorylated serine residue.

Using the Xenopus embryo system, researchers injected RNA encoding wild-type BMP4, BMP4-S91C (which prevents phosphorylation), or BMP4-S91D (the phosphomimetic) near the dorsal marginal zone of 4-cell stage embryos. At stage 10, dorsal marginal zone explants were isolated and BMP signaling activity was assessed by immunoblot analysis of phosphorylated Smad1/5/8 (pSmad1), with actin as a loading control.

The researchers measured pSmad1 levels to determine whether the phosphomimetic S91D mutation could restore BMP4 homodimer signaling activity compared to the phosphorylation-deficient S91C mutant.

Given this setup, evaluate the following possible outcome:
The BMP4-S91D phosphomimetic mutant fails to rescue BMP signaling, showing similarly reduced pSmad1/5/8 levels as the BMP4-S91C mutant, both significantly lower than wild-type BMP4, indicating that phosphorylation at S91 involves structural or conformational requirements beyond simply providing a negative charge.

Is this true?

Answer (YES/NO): NO